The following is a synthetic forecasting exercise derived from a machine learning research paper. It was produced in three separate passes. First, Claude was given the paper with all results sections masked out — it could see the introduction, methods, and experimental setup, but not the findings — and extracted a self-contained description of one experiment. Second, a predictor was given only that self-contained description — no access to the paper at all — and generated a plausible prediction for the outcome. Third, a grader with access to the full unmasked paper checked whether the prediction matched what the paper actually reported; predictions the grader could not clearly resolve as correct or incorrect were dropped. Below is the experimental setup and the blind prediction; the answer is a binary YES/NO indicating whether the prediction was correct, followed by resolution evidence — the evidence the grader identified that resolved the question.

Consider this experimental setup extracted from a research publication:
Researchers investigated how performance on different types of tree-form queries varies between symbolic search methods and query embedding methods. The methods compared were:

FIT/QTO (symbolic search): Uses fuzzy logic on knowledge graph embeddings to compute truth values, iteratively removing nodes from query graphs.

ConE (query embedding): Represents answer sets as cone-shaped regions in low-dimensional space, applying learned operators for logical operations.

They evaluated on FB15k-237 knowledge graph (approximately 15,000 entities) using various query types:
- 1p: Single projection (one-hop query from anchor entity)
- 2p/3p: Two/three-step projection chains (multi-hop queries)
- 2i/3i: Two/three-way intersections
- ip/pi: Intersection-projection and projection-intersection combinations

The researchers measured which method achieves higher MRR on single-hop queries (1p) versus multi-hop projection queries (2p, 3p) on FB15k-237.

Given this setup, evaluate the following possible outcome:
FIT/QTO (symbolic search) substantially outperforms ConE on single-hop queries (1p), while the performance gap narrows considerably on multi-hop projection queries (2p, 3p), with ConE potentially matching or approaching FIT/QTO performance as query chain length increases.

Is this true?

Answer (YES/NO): NO